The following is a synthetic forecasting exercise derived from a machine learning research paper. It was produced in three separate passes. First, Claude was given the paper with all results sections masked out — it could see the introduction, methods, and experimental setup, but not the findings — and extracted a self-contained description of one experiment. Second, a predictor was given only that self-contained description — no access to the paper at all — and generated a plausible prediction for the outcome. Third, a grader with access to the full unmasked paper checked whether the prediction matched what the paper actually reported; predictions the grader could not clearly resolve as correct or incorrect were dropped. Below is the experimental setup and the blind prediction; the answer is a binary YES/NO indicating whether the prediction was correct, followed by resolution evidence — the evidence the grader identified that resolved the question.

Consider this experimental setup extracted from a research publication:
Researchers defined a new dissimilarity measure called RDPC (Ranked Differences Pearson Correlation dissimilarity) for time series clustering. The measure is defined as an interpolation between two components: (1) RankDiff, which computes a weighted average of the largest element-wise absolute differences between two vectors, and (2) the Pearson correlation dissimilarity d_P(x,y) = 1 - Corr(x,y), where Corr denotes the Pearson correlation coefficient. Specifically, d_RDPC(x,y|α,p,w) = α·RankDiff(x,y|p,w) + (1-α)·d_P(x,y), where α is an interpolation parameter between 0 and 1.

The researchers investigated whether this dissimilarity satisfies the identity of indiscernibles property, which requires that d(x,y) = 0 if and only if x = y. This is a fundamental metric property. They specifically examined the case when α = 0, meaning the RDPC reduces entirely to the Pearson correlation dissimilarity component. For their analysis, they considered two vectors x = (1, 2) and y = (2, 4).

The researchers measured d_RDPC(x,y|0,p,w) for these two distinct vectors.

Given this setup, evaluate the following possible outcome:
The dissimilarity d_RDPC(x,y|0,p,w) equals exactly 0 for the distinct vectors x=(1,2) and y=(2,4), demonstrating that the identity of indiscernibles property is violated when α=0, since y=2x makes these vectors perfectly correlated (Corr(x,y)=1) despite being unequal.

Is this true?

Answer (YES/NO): YES